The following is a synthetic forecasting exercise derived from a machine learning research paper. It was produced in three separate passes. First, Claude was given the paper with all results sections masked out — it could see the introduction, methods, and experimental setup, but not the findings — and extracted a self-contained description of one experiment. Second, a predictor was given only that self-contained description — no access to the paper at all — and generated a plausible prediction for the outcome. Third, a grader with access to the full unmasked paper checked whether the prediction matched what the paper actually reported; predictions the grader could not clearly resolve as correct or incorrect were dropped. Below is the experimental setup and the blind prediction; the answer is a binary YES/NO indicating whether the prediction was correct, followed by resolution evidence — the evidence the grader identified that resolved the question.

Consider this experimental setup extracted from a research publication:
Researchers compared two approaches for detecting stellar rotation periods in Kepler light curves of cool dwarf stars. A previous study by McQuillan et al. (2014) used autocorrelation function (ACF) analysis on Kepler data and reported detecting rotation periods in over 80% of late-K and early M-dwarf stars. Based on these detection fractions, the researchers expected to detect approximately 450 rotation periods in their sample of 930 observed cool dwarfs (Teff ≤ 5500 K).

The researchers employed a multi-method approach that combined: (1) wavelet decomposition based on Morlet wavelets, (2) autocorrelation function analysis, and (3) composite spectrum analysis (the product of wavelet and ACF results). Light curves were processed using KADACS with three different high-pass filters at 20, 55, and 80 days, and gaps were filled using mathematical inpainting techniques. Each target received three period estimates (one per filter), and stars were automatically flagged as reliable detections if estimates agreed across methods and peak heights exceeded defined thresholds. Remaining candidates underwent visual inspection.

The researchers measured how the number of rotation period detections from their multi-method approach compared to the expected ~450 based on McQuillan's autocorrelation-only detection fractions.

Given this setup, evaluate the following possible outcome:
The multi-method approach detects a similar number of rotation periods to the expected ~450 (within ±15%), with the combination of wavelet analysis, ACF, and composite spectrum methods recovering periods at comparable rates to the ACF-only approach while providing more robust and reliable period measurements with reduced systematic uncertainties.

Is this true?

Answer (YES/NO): NO